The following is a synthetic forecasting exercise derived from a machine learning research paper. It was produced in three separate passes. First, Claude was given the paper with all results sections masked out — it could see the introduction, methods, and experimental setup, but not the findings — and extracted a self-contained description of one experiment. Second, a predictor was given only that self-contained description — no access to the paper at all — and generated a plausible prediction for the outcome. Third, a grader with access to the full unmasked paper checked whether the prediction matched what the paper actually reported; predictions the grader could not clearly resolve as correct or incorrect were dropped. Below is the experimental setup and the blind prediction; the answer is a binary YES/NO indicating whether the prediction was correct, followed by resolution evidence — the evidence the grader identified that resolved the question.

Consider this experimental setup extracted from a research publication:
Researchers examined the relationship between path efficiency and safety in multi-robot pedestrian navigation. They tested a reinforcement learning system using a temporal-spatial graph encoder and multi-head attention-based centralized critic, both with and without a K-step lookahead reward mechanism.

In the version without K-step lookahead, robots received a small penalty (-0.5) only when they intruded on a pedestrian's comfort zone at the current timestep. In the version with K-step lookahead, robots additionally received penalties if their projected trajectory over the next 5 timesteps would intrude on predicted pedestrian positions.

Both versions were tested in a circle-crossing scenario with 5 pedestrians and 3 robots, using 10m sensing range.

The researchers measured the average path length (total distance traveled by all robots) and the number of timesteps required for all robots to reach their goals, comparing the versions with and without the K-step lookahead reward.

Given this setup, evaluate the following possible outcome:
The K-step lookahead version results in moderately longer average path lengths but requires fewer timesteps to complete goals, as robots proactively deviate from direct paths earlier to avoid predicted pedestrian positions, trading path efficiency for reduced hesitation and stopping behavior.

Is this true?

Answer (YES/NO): NO